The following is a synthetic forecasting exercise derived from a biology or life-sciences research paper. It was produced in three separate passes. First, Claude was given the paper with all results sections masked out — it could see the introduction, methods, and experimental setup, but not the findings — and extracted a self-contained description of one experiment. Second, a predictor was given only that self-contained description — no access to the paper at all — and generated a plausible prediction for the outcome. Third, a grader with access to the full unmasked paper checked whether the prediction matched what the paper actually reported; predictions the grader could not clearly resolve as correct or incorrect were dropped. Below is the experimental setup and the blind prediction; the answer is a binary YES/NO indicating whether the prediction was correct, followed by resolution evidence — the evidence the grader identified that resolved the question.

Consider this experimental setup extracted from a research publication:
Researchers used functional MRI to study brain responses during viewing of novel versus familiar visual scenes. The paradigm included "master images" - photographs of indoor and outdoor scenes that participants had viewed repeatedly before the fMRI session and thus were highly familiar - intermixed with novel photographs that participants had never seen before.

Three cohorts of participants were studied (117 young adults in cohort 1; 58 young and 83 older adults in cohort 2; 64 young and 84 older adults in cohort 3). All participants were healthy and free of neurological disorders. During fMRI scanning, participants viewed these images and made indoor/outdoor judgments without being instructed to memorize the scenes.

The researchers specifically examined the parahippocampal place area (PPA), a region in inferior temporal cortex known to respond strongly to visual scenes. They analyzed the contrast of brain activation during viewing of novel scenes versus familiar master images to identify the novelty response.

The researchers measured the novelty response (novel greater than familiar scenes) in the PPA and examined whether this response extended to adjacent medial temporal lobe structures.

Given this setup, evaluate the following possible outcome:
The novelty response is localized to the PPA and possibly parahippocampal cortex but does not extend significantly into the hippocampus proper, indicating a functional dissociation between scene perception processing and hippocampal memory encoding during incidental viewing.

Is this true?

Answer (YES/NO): NO